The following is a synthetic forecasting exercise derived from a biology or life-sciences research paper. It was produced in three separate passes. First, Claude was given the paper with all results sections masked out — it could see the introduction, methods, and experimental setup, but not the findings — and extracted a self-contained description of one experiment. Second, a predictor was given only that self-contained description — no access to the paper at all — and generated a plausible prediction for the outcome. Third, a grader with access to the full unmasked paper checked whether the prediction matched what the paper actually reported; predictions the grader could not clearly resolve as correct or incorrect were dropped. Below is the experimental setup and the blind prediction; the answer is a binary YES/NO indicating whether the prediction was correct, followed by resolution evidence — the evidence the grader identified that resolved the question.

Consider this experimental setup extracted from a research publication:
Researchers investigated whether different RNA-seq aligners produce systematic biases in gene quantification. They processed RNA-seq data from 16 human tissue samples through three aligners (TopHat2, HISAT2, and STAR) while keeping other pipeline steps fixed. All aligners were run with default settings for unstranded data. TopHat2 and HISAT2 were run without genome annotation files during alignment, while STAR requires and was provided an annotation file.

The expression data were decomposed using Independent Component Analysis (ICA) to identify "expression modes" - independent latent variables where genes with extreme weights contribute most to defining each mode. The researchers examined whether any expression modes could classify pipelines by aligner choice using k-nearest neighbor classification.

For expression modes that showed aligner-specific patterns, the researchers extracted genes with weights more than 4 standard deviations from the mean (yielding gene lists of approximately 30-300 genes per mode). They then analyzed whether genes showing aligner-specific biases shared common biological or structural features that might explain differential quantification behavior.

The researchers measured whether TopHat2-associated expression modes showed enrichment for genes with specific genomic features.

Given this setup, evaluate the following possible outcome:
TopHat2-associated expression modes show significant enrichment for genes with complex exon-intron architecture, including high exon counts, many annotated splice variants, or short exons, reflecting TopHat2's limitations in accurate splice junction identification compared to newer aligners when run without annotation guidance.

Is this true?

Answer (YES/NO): NO